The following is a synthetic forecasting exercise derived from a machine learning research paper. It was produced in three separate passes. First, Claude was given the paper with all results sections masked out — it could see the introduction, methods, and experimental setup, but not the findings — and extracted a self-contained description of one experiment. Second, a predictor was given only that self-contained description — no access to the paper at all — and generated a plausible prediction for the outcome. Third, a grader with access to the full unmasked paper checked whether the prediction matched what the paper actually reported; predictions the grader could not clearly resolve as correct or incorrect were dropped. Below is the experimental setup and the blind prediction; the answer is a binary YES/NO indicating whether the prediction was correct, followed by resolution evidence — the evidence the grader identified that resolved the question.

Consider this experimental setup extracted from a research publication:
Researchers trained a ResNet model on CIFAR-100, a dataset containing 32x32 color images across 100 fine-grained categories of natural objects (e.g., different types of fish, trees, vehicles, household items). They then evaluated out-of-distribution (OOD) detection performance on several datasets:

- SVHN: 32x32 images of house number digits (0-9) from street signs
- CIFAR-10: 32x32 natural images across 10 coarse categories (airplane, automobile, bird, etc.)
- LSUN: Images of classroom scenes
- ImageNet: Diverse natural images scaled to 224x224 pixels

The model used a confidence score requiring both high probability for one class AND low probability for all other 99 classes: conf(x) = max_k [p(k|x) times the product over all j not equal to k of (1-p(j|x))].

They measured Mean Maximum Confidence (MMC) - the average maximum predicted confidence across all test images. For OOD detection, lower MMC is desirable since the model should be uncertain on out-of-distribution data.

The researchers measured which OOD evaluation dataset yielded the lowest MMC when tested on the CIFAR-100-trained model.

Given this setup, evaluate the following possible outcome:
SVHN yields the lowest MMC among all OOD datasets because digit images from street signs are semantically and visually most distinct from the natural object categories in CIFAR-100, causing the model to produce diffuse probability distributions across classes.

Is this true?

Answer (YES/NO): NO